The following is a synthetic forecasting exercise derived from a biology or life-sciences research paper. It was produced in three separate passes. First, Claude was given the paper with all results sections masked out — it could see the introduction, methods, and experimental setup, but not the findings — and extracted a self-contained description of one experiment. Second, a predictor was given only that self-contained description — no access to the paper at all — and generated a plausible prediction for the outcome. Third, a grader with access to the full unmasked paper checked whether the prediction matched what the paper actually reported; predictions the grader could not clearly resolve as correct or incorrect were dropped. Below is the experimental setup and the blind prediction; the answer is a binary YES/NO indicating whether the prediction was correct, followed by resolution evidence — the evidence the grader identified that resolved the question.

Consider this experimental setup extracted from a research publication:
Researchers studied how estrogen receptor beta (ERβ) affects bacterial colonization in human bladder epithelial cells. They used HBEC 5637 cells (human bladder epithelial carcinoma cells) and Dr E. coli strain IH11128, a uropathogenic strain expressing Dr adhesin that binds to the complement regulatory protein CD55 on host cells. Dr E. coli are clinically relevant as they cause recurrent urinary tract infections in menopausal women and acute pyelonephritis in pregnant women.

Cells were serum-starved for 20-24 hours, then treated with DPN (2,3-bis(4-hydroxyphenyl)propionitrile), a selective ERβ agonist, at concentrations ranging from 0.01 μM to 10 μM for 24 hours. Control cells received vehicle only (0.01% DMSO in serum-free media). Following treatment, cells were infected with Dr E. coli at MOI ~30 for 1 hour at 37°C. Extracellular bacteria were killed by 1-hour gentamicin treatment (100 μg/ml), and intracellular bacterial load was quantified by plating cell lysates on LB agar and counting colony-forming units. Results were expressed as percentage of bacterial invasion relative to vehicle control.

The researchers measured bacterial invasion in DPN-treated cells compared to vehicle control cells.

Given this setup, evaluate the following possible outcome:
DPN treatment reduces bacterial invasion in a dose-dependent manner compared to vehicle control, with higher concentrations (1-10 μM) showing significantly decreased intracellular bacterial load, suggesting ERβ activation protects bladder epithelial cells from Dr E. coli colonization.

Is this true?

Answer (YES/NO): YES